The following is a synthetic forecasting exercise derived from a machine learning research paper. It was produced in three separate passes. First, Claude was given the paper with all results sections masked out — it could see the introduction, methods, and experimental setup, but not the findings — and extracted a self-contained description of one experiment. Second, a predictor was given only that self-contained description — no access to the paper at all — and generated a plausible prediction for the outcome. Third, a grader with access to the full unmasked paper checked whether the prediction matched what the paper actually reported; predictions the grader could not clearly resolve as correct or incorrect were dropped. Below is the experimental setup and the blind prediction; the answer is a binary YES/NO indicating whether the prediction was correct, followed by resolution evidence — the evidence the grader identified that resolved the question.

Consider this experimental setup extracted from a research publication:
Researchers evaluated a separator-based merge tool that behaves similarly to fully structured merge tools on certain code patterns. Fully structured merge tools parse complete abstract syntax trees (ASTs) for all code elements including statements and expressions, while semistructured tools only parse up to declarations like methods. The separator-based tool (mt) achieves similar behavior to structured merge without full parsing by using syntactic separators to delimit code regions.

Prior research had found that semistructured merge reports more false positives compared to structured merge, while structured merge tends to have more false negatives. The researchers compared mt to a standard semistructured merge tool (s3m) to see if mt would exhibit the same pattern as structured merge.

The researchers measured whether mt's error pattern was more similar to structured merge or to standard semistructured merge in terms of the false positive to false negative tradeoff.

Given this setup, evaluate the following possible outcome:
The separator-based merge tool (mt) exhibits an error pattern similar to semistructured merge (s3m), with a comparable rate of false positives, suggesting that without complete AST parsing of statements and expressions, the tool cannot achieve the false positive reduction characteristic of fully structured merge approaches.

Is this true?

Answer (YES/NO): NO